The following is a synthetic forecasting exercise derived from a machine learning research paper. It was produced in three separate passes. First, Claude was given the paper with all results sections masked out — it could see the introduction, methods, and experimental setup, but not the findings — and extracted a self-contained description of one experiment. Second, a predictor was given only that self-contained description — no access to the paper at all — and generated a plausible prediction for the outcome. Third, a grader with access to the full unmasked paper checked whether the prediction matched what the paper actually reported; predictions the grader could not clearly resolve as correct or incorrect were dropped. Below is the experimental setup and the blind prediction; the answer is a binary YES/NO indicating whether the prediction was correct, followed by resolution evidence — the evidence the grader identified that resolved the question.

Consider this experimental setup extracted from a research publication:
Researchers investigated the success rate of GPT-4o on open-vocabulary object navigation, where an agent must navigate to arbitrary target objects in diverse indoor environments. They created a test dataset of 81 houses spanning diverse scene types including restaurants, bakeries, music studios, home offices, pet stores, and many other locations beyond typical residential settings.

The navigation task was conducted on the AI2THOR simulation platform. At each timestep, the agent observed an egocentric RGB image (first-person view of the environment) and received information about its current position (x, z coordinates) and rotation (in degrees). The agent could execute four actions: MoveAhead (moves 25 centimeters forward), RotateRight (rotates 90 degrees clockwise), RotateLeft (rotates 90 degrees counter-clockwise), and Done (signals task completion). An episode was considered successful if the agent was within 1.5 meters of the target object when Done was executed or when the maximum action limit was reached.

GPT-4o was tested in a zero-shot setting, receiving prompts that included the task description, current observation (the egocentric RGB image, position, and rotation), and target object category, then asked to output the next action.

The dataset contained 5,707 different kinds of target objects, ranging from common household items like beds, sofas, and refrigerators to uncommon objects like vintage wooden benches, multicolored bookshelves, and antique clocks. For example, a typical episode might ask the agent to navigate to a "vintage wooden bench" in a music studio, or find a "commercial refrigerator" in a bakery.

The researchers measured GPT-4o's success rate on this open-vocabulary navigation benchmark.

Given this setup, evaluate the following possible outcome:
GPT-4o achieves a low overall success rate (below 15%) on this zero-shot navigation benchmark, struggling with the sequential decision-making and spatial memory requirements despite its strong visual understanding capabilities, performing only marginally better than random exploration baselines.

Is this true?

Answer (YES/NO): NO